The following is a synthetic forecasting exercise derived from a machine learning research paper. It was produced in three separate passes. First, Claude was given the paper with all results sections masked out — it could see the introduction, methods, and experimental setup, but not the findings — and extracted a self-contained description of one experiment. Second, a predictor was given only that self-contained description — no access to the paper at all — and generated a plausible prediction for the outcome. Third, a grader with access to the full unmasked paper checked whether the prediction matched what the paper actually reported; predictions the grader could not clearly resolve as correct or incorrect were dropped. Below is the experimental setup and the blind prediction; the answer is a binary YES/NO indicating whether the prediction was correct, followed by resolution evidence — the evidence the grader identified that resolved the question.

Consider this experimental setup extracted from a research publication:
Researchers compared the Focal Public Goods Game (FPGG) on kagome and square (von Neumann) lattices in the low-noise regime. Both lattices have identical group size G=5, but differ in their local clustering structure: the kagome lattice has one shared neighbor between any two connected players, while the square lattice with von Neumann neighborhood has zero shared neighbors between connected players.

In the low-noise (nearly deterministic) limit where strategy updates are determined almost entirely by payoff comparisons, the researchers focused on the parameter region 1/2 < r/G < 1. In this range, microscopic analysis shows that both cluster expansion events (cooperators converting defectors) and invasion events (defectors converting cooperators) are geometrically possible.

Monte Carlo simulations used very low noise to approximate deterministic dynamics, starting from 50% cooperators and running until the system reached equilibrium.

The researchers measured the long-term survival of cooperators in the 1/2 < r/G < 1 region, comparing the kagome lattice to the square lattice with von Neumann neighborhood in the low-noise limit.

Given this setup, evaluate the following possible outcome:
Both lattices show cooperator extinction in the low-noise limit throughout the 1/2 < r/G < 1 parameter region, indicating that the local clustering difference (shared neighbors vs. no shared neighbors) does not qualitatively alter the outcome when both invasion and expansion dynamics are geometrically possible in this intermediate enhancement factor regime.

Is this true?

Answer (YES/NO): NO